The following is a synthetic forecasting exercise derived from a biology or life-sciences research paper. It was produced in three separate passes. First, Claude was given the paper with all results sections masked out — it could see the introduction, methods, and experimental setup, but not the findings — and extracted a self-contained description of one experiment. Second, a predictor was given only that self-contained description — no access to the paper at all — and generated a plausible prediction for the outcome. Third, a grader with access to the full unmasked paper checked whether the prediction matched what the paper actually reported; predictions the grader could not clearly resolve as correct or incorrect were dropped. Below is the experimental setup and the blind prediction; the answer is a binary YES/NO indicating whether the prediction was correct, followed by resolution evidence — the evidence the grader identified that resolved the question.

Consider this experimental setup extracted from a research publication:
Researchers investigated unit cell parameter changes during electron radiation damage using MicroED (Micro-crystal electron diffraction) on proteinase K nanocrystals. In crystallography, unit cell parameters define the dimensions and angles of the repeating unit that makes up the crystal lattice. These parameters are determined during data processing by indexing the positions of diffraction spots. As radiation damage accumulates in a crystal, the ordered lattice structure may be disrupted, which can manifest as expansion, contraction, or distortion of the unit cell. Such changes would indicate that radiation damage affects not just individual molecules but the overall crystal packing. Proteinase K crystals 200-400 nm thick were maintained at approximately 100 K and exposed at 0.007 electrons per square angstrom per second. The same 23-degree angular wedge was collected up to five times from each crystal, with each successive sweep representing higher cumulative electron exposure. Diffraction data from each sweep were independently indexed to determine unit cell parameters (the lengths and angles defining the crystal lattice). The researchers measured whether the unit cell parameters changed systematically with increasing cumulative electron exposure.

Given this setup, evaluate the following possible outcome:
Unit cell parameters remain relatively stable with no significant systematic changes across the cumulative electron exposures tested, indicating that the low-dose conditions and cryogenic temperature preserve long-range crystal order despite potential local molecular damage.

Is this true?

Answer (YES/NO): NO